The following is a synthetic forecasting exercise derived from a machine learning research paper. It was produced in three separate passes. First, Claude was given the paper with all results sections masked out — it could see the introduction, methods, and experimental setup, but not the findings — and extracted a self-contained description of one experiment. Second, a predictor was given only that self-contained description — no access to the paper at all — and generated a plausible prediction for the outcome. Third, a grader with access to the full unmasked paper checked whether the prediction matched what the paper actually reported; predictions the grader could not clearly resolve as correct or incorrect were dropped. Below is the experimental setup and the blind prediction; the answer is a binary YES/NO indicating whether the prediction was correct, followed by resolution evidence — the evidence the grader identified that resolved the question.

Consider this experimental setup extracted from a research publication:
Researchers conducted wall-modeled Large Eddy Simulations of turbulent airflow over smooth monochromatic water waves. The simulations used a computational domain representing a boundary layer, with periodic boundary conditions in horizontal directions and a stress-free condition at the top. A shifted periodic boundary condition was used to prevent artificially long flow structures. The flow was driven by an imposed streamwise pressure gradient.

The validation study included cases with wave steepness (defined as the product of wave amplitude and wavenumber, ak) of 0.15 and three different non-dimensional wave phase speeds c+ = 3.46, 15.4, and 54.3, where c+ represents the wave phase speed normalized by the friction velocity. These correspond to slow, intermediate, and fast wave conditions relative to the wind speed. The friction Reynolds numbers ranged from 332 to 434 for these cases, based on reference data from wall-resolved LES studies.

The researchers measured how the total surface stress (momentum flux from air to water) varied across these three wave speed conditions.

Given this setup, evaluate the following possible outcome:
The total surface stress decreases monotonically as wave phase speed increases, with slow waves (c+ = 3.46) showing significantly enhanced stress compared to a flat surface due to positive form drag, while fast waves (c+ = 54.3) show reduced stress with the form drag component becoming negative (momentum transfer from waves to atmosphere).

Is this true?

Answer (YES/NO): YES